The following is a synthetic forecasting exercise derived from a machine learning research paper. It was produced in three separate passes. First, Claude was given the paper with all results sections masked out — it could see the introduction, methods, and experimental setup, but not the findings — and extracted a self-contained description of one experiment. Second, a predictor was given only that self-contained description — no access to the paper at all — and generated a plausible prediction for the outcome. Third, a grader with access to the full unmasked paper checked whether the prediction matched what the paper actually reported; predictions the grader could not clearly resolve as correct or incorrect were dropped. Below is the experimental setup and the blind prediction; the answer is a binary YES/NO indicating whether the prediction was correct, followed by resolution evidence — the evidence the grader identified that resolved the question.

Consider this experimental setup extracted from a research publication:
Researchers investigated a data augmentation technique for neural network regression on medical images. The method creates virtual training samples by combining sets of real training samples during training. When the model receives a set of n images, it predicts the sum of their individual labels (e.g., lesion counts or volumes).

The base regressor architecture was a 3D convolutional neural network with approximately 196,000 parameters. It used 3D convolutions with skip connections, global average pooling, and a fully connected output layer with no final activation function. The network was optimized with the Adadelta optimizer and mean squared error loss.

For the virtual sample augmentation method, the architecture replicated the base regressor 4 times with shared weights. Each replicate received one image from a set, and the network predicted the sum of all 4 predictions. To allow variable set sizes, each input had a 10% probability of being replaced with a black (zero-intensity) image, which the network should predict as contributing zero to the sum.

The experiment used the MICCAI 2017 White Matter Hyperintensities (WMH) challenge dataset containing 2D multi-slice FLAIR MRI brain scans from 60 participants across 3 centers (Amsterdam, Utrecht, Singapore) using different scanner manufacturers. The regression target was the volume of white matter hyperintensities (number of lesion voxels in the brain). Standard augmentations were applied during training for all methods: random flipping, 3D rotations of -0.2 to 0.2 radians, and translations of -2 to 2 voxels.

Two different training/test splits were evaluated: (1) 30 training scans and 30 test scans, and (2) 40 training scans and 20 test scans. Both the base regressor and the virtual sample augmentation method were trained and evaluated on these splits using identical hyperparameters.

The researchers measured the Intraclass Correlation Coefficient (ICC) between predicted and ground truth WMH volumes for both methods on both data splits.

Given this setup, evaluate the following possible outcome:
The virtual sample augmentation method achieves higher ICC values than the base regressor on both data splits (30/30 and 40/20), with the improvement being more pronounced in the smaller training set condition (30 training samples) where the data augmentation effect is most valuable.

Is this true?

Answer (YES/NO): NO